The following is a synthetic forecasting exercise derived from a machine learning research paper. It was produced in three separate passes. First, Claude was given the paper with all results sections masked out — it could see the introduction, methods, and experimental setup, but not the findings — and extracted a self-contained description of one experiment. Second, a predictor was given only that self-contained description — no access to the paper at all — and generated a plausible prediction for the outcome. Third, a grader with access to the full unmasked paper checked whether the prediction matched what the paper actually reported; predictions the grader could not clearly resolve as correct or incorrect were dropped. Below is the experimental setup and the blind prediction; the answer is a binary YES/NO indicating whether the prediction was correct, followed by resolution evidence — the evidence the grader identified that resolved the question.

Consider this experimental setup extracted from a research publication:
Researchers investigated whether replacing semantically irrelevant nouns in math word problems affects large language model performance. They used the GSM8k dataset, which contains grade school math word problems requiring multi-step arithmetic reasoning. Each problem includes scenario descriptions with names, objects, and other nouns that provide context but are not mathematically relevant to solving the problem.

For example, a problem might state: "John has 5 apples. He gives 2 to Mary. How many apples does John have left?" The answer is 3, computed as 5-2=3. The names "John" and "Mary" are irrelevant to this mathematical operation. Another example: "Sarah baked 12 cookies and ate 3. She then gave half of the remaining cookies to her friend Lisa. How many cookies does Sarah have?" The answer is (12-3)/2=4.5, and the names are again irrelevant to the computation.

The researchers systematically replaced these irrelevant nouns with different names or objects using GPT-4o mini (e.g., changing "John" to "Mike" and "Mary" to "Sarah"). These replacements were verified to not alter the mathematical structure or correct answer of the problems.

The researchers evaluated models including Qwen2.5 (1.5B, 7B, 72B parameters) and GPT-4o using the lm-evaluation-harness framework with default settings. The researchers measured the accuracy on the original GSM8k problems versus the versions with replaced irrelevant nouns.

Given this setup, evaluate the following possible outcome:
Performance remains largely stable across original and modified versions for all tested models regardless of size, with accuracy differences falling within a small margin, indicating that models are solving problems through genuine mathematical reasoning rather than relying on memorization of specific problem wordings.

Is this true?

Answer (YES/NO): NO